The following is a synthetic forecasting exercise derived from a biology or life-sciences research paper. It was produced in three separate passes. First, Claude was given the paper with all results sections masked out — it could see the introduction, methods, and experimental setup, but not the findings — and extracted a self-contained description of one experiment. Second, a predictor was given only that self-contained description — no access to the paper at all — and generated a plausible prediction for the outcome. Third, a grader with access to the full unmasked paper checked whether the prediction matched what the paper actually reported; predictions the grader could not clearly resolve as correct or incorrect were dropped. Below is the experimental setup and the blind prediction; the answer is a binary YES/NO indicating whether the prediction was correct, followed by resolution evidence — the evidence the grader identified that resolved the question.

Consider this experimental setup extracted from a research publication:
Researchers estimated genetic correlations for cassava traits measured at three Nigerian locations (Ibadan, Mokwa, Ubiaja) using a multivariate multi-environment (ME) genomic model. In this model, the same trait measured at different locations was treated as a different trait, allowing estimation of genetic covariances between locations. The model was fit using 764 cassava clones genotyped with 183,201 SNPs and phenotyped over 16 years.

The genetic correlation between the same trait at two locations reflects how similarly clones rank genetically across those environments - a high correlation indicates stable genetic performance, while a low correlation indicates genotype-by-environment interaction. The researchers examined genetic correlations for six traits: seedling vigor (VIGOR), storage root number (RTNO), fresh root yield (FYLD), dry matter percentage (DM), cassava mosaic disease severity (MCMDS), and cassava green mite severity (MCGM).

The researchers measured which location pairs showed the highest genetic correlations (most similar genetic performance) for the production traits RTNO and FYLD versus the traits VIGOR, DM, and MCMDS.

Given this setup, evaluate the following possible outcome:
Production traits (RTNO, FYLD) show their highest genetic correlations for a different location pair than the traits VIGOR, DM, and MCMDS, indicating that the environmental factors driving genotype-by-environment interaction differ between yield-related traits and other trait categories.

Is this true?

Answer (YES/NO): YES